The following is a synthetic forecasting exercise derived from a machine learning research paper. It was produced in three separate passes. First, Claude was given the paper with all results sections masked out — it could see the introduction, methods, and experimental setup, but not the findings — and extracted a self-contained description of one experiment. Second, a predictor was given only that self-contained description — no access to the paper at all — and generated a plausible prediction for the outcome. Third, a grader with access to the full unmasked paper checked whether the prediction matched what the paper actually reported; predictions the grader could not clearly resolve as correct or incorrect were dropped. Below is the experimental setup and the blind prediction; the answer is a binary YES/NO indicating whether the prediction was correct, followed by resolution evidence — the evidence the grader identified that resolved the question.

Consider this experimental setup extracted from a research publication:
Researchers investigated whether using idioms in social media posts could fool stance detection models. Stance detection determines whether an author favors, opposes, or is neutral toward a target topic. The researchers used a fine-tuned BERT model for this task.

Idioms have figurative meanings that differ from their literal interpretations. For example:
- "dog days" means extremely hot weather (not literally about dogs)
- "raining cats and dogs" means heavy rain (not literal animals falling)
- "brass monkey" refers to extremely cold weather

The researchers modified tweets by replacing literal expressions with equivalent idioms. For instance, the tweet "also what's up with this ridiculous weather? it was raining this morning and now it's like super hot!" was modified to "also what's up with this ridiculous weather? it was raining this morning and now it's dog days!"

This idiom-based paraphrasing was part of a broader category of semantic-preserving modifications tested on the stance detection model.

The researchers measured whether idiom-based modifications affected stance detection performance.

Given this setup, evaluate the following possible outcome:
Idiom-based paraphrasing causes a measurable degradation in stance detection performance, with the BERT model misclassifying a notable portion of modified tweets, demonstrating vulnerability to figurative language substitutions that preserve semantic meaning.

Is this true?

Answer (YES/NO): NO